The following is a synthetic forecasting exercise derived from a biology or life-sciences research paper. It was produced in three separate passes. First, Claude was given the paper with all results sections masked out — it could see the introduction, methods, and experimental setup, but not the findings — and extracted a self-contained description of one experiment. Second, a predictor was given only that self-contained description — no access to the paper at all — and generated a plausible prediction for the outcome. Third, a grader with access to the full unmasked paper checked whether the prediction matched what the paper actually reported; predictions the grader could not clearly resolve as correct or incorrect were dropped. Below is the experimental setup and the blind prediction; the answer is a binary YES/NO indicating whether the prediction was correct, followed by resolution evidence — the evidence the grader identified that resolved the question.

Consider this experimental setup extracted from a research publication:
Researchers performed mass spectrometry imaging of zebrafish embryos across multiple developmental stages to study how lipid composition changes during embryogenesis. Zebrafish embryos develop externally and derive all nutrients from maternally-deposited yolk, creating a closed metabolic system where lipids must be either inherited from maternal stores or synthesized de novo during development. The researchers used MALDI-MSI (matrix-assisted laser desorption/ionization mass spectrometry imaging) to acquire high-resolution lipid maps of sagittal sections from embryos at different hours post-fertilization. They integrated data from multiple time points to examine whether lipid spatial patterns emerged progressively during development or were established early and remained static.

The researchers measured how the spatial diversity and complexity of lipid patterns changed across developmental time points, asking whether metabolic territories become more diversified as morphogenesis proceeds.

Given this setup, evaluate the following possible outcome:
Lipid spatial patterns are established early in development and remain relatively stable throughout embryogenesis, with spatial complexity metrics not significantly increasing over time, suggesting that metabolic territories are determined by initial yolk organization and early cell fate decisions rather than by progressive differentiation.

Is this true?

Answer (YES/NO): NO